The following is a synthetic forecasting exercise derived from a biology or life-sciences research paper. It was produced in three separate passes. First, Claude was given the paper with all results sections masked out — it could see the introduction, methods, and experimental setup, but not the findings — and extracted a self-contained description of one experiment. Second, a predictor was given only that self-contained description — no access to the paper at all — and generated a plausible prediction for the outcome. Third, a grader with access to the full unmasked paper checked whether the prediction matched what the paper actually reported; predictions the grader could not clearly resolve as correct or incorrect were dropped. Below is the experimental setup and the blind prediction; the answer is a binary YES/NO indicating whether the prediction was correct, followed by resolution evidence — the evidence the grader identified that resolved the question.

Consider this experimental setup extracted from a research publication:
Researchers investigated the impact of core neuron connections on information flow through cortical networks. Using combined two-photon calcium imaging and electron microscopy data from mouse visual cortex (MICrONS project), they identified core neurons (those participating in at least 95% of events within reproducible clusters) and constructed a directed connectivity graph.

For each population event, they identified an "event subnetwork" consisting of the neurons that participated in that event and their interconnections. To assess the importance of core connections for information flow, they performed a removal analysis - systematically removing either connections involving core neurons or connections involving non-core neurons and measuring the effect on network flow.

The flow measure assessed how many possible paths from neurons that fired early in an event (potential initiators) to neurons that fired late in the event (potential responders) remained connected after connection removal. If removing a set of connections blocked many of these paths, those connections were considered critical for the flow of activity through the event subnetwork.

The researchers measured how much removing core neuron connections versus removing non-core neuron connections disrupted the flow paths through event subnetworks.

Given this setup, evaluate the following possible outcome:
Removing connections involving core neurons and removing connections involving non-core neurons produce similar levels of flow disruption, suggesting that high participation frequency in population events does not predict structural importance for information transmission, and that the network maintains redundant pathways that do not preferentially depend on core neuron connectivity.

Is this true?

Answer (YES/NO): NO